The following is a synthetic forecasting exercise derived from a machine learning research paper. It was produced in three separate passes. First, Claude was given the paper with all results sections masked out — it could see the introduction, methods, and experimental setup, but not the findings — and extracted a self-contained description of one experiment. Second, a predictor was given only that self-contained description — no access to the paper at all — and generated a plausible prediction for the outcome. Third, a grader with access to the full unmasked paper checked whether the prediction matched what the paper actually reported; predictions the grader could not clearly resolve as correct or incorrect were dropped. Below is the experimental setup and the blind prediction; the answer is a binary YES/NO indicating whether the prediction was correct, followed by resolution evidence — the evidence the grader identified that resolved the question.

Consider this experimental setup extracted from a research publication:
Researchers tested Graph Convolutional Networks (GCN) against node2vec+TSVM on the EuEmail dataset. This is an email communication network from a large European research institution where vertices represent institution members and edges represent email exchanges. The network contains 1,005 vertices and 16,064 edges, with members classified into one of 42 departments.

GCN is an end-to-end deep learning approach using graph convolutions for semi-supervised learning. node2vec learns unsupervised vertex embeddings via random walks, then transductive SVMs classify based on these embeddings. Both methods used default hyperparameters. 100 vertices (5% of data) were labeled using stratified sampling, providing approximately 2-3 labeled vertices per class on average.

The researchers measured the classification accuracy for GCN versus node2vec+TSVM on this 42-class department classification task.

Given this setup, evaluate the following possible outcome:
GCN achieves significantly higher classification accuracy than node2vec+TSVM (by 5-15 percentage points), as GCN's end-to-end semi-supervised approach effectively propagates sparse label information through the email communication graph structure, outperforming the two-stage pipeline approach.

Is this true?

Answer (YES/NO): YES